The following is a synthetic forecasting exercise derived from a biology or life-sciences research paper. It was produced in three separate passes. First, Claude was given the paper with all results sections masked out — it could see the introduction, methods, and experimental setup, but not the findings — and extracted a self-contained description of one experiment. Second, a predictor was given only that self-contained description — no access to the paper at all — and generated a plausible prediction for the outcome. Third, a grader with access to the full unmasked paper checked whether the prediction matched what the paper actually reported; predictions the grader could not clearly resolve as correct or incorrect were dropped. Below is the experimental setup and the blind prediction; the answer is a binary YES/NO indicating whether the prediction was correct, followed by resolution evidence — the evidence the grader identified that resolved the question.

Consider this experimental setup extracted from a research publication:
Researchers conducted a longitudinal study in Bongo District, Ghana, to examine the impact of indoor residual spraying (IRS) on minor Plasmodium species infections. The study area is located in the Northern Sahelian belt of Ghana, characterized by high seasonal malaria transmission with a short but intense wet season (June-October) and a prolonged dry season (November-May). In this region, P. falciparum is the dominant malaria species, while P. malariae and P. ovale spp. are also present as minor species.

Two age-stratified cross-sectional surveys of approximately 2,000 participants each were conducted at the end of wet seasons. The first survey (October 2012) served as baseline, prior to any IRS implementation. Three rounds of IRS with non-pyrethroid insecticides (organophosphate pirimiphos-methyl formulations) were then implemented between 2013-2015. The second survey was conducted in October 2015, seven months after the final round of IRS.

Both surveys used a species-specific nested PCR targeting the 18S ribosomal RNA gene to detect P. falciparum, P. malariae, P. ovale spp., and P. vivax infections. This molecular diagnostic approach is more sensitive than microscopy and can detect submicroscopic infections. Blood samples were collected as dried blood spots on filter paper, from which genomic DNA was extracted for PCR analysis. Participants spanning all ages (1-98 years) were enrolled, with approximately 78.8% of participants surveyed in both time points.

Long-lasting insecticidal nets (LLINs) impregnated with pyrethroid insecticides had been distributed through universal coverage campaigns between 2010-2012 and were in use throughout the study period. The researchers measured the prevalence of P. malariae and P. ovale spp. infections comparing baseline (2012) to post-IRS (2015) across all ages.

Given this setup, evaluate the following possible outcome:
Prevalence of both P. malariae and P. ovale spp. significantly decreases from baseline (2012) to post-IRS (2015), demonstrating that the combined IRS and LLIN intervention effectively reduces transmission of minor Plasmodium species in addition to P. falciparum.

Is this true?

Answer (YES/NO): YES